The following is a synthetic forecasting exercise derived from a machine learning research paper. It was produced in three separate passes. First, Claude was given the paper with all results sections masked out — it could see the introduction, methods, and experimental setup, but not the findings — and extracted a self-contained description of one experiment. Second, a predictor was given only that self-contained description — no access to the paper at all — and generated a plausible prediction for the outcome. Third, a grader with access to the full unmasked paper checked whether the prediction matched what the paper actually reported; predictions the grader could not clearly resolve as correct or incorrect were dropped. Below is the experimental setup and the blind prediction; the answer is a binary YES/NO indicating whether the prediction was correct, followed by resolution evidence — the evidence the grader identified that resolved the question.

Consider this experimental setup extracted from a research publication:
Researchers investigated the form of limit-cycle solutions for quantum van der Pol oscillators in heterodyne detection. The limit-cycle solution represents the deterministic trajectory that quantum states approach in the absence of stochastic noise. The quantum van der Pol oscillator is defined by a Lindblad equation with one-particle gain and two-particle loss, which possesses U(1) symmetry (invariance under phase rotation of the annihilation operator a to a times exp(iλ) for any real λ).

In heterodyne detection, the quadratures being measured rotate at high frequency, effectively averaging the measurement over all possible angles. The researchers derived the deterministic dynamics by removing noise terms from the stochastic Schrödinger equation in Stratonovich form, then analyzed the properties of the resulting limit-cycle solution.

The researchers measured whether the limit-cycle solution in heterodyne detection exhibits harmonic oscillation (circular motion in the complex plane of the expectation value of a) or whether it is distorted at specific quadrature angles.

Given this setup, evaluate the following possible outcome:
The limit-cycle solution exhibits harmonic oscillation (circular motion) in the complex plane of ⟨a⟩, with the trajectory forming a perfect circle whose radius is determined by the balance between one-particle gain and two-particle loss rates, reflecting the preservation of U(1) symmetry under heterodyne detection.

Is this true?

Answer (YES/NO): YES